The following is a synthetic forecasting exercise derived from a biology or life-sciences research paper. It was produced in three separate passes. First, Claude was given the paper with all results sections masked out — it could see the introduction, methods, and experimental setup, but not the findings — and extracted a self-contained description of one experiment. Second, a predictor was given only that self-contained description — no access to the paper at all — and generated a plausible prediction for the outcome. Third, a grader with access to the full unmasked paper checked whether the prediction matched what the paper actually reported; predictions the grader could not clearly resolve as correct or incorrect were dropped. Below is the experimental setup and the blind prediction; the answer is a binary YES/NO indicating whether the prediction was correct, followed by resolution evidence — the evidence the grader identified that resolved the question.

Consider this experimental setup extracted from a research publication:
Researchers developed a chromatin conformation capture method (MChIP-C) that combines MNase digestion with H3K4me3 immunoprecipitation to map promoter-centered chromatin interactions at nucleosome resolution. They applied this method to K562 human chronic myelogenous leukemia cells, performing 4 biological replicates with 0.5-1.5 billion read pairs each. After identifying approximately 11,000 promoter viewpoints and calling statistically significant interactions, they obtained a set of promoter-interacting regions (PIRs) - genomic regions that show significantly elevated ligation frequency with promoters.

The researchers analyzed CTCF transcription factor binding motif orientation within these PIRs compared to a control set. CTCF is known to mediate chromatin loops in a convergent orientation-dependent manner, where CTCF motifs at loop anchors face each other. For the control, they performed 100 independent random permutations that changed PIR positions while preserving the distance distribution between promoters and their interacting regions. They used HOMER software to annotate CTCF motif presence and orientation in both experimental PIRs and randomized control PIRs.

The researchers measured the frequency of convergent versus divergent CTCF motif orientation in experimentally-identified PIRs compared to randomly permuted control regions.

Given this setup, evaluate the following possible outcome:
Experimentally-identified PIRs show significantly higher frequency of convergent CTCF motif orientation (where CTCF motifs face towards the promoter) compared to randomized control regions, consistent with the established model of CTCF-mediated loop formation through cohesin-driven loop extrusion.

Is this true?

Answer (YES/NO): YES